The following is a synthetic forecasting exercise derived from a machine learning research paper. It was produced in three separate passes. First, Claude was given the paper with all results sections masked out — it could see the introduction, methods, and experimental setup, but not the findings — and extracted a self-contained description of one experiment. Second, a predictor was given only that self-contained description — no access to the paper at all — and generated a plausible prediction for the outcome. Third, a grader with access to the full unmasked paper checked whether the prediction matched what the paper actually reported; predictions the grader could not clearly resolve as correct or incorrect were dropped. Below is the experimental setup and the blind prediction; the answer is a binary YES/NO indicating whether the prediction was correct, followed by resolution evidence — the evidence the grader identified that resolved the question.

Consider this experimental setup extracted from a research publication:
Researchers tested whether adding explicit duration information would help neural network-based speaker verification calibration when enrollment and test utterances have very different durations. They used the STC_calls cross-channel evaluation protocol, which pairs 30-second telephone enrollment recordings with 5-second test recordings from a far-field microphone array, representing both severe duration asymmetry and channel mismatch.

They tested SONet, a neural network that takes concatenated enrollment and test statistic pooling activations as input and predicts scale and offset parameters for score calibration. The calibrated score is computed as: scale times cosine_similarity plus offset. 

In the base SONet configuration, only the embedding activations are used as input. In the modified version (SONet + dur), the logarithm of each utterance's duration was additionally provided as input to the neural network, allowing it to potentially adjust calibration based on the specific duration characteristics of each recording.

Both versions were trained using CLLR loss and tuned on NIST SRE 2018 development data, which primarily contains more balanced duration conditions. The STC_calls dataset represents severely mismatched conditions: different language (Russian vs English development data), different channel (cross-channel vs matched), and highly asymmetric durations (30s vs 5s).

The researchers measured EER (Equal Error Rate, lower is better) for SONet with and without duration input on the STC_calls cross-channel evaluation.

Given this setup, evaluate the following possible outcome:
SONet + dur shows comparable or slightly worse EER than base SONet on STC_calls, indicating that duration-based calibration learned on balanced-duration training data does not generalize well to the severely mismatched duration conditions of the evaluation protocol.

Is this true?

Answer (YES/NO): YES